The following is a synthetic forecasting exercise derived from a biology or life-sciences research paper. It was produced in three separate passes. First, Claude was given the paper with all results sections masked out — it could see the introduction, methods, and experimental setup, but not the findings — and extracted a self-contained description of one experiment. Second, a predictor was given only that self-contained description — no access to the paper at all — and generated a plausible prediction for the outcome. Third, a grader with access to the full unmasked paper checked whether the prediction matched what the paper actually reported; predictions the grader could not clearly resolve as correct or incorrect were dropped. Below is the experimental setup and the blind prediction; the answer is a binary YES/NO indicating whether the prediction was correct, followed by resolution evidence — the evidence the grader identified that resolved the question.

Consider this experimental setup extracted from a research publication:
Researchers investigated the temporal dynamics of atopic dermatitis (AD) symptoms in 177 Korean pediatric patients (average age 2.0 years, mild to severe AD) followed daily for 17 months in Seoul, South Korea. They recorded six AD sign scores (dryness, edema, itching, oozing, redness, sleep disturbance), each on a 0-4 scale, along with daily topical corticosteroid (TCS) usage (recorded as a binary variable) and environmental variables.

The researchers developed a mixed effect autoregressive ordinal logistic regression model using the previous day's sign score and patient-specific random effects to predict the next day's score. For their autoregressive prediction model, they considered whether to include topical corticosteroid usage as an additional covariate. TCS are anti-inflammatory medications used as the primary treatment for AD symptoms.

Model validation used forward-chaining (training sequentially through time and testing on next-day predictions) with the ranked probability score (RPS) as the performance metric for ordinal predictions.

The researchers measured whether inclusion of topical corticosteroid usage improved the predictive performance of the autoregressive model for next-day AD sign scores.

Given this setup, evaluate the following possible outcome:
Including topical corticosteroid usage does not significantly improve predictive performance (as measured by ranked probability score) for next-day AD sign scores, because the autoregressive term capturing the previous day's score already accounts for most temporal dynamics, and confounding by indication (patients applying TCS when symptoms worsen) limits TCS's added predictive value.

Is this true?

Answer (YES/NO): YES